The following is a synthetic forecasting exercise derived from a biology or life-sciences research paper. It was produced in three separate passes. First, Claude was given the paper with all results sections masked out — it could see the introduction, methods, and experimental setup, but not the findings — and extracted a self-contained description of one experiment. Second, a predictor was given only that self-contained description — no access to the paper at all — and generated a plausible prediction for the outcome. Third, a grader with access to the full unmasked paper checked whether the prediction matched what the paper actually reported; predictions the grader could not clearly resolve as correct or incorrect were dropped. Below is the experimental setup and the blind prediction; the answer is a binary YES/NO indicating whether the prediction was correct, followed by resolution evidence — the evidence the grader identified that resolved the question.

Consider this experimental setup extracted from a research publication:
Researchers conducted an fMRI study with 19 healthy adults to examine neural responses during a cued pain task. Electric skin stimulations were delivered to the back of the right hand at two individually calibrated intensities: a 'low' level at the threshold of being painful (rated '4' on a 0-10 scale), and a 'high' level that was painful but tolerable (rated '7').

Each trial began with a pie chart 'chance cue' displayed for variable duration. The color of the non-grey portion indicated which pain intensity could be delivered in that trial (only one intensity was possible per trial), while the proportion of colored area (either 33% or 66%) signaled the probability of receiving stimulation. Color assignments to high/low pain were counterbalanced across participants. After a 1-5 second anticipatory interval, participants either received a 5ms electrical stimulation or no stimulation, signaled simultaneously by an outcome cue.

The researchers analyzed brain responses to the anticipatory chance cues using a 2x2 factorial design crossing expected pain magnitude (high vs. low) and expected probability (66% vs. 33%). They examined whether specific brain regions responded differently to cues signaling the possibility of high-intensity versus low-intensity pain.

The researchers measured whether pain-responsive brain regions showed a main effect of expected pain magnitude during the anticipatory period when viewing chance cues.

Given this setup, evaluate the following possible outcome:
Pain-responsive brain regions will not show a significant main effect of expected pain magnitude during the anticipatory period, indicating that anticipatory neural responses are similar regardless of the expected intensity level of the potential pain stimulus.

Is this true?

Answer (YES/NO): NO